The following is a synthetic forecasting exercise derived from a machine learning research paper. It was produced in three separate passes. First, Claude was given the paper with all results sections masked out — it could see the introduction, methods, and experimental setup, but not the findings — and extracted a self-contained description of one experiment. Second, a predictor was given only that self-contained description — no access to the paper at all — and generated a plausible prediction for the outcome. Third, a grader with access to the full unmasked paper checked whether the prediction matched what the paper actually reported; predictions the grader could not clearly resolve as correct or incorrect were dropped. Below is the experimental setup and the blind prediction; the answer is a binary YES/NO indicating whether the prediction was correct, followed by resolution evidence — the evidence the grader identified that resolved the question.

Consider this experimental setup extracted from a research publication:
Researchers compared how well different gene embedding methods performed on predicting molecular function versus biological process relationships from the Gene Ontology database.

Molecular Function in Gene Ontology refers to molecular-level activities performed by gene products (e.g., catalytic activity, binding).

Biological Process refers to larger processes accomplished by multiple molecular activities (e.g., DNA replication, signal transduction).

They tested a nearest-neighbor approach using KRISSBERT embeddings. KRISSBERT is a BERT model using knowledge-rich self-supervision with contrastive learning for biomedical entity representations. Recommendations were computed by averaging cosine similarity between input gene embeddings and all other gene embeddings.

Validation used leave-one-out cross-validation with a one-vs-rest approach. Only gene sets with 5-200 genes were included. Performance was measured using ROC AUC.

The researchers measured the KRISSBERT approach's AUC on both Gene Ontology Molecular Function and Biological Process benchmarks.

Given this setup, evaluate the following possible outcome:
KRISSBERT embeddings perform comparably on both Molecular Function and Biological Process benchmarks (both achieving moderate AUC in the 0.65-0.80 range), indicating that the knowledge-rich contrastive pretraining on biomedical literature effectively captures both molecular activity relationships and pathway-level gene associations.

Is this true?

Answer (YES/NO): NO